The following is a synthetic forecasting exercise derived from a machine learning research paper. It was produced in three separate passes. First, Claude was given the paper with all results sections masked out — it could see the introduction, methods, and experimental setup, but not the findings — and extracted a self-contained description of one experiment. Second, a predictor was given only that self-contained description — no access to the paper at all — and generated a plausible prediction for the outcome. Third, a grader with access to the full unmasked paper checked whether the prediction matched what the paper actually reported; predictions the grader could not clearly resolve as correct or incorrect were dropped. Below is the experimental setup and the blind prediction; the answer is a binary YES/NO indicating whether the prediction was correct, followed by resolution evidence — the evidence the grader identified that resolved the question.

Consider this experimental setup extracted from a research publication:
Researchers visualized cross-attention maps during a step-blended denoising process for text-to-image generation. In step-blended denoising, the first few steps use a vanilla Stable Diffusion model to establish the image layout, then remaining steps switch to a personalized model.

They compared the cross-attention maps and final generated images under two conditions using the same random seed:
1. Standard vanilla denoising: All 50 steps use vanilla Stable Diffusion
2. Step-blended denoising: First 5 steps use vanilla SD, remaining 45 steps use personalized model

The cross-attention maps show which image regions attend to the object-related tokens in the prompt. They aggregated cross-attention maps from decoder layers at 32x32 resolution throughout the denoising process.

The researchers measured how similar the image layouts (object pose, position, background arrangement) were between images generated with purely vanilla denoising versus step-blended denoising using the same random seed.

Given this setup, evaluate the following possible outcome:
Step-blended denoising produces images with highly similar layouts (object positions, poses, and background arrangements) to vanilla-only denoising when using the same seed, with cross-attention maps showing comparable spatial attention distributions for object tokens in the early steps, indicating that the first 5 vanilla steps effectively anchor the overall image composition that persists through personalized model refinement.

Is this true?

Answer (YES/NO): YES